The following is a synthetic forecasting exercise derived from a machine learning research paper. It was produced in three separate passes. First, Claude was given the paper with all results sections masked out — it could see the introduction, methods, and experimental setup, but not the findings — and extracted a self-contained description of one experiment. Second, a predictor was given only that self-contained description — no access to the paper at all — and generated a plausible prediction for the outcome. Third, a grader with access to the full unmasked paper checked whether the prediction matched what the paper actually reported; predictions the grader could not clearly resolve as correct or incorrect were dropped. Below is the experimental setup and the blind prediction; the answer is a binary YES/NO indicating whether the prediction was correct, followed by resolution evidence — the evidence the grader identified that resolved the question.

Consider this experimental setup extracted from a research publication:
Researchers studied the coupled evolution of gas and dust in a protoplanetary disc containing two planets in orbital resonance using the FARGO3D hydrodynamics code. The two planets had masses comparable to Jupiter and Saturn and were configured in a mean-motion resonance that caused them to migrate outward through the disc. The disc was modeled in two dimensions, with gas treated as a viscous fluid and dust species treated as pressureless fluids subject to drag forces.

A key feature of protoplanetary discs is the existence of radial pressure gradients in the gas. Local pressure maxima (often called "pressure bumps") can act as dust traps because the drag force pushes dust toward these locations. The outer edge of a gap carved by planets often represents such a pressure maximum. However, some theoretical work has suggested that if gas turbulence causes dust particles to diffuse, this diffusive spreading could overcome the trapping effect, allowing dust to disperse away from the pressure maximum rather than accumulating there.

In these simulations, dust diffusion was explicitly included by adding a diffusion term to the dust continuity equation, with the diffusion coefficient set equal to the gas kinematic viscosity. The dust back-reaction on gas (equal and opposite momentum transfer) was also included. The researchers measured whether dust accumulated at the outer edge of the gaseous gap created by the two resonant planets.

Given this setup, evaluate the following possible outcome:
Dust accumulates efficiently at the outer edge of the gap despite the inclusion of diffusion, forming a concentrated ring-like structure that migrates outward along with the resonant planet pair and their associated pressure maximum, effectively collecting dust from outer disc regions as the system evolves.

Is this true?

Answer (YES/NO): YES